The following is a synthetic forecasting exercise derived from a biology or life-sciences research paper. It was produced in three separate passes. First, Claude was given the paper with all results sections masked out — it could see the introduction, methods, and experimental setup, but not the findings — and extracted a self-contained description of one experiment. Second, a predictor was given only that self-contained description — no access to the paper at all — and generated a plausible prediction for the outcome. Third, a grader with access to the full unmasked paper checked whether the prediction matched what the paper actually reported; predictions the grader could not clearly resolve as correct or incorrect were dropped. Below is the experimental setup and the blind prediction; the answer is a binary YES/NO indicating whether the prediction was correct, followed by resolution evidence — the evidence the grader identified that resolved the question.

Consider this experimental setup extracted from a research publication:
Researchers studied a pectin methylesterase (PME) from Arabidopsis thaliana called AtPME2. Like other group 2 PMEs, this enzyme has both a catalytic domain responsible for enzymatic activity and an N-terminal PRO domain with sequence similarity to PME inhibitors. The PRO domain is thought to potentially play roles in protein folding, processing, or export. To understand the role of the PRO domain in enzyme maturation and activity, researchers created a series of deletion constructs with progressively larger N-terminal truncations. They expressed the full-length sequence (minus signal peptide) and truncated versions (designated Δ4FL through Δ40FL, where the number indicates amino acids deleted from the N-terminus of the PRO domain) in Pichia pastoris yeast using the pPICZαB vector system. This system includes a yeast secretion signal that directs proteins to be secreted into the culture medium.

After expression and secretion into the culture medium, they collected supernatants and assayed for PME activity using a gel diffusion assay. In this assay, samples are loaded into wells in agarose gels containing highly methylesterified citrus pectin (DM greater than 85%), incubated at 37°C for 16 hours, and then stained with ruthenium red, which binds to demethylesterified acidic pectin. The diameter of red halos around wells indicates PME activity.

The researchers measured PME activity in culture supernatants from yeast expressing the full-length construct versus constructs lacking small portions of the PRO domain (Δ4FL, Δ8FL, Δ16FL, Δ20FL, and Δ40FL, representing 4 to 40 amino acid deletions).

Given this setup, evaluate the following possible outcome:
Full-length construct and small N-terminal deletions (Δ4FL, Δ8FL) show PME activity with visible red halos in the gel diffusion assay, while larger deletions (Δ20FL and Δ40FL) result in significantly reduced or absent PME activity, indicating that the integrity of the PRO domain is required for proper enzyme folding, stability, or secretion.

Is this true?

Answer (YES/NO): NO